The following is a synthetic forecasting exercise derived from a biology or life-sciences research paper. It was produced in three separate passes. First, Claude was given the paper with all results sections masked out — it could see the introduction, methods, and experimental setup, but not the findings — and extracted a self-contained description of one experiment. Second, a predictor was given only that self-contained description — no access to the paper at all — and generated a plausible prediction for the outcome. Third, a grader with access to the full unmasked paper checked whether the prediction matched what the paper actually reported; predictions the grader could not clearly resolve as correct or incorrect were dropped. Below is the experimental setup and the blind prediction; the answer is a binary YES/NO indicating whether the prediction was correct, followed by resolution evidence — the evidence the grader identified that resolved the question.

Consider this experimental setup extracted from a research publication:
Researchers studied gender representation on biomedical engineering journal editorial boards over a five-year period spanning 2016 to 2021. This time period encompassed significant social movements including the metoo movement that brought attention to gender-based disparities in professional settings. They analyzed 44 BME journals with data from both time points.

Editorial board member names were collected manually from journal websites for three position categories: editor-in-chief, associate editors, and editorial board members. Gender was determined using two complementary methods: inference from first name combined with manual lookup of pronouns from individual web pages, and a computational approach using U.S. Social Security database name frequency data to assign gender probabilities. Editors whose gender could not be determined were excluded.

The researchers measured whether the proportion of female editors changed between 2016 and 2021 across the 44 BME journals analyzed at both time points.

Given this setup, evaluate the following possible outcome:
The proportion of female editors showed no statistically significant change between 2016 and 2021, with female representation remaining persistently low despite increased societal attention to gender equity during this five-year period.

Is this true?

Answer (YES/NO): NO